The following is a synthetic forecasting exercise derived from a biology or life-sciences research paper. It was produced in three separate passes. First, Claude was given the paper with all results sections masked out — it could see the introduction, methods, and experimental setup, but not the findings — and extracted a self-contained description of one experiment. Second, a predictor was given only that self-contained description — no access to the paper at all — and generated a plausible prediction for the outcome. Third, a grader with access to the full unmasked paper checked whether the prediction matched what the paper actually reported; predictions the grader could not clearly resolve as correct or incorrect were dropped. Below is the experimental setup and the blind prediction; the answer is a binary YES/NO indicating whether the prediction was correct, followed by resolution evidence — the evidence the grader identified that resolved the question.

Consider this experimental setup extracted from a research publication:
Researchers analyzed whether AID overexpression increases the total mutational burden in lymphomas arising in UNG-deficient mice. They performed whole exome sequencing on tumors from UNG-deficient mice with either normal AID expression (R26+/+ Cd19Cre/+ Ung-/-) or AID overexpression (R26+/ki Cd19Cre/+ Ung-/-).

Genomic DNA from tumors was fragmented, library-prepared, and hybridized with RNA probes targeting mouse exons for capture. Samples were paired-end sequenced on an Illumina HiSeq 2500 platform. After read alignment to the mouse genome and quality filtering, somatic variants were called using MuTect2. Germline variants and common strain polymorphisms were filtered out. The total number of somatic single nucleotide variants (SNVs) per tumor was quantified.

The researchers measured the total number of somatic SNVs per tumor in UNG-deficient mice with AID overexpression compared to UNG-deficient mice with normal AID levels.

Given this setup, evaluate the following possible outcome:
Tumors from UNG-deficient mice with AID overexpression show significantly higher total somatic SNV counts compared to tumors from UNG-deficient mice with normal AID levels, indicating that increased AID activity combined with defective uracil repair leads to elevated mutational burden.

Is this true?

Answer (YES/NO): NO